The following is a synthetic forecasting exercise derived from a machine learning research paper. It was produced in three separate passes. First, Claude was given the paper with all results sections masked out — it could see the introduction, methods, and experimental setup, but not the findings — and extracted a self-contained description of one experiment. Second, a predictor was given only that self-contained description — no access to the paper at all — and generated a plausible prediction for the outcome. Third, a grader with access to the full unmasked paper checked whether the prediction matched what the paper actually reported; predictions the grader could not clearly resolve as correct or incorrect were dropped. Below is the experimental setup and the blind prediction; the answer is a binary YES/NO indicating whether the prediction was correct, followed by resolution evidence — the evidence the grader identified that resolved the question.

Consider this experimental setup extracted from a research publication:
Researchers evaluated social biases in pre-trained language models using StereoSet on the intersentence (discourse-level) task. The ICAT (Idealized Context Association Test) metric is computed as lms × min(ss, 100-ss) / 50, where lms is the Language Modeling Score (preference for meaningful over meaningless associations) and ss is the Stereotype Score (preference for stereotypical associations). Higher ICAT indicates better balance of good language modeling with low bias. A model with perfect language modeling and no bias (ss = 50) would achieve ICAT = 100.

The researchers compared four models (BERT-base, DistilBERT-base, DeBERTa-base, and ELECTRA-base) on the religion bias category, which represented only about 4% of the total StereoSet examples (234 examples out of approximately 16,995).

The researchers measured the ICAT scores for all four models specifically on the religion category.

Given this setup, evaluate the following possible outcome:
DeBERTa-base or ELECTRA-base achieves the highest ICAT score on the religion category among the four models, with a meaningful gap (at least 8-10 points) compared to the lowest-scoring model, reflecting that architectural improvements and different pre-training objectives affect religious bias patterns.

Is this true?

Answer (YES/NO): YES